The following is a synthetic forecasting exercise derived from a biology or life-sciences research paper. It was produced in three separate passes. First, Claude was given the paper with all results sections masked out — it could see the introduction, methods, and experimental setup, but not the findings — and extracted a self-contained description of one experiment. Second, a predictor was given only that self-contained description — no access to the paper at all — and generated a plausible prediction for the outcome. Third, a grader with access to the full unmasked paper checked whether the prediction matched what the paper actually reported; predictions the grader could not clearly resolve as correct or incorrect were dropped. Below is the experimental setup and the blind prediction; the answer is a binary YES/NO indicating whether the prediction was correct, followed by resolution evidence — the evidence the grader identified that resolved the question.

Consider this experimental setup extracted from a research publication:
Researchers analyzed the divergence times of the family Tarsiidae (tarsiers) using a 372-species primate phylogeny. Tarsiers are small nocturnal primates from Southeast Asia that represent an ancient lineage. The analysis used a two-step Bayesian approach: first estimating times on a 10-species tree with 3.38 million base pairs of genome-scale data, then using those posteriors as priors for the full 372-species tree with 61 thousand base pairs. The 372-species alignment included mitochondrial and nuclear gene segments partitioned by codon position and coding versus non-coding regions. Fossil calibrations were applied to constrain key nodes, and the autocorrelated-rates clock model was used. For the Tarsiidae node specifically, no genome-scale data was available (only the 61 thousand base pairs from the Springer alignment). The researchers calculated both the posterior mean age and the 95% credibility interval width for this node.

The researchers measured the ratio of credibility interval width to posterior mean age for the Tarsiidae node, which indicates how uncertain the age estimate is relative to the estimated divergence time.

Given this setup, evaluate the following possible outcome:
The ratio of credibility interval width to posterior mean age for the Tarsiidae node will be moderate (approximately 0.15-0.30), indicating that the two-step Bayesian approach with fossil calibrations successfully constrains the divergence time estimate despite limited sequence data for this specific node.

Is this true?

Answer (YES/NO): NO